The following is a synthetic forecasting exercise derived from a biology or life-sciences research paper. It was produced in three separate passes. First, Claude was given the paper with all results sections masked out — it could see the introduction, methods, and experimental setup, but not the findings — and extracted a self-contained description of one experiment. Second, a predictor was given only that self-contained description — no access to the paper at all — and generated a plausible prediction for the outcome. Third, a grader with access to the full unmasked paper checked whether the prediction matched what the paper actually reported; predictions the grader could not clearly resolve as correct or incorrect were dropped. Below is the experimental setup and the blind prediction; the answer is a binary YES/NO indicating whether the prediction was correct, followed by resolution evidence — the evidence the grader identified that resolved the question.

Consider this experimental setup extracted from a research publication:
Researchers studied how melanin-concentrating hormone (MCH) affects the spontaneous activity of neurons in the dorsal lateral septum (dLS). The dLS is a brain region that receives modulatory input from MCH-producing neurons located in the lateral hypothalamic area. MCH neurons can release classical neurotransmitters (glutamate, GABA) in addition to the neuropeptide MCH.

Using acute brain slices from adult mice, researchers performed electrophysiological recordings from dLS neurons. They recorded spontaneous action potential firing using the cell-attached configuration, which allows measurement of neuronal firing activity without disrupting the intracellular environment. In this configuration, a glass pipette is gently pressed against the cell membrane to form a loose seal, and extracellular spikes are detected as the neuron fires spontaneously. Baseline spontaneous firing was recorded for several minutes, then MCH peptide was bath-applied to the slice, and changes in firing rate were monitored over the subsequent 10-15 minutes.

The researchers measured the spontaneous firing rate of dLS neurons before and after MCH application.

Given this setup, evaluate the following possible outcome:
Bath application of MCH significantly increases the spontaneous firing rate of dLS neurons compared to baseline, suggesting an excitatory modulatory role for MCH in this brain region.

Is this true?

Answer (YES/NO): NO